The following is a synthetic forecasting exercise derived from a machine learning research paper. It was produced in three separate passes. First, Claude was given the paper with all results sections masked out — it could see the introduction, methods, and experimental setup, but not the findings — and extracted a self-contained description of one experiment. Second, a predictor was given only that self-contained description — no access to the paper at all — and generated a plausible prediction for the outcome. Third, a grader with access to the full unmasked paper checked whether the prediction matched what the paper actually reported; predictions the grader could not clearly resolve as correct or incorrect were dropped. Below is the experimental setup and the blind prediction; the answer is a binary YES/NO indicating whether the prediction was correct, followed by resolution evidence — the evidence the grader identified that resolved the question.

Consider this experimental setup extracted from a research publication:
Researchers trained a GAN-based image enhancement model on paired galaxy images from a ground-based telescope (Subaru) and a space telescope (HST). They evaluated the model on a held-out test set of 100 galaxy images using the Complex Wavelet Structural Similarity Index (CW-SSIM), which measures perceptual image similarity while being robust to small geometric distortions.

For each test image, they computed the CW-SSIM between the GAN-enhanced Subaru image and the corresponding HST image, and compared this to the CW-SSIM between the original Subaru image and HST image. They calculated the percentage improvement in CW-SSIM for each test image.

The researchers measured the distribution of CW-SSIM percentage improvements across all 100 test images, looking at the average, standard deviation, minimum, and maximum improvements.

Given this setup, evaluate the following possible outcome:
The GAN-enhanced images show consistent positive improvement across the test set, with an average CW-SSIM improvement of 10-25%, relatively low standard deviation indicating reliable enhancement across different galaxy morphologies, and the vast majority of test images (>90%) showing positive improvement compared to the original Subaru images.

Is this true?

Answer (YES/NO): YES